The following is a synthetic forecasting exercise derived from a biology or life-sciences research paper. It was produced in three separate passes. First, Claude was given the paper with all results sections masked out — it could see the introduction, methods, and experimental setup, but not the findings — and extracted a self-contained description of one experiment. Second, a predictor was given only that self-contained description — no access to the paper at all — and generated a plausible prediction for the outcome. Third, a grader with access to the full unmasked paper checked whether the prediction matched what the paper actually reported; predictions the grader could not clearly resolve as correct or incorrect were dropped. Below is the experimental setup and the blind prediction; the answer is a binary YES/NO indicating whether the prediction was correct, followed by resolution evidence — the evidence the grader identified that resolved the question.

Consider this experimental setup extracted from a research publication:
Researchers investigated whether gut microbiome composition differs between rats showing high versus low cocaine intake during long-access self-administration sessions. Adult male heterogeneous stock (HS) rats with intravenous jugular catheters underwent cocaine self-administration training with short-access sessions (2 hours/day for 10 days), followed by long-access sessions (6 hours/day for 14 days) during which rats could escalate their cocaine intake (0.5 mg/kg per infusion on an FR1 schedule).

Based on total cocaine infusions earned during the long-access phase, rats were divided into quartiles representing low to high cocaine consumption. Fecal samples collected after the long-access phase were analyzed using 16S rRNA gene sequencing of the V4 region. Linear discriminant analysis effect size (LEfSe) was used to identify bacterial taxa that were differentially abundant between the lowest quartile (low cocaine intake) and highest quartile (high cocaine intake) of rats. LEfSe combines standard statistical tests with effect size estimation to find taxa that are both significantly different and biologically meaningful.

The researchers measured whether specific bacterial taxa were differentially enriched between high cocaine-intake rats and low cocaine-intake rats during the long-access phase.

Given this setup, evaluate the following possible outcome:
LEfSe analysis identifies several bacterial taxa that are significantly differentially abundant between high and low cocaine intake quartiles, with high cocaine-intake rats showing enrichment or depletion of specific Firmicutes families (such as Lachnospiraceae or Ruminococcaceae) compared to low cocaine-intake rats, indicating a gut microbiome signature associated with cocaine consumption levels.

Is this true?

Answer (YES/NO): YES